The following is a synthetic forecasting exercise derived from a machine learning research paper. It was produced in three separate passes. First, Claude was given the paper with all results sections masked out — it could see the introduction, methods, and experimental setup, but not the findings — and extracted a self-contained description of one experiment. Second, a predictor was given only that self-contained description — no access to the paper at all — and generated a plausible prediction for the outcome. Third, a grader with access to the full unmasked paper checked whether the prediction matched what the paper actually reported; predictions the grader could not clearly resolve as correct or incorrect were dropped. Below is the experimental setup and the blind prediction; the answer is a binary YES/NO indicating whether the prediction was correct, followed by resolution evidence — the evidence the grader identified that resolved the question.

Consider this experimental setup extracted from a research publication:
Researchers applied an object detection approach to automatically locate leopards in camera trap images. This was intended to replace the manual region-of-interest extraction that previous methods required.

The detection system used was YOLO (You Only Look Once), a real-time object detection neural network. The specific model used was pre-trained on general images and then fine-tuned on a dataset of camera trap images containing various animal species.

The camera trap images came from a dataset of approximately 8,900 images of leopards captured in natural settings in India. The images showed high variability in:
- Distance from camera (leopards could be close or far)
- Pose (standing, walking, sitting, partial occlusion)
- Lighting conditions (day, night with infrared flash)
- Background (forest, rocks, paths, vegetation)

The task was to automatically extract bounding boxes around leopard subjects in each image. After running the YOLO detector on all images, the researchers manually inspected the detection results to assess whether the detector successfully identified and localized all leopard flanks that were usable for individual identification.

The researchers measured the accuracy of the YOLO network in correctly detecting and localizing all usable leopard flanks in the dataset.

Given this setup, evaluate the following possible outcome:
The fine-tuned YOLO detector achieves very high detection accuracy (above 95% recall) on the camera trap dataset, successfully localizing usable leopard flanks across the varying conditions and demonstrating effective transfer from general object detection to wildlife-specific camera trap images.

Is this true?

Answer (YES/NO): YES